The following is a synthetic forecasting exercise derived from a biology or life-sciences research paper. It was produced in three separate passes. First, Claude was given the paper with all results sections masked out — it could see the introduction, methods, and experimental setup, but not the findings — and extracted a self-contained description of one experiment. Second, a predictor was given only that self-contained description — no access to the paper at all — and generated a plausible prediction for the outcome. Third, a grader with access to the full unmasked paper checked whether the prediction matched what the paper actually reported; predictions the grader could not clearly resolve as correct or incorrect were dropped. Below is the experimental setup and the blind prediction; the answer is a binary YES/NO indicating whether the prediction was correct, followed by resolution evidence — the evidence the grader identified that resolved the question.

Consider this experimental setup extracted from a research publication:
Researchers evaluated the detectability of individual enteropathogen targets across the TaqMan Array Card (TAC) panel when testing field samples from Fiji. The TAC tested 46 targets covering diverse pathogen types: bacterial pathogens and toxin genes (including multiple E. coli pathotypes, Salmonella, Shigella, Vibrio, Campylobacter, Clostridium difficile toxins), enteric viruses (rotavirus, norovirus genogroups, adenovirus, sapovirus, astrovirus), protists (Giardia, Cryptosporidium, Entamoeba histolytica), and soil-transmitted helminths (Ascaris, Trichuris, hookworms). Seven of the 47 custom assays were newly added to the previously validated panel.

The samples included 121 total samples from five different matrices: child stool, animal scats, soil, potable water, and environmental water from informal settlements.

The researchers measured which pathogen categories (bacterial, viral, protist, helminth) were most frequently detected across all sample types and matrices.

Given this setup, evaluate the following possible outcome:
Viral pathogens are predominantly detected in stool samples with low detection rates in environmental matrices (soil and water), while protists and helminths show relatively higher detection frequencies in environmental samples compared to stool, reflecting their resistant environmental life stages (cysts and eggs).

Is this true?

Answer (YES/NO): NO